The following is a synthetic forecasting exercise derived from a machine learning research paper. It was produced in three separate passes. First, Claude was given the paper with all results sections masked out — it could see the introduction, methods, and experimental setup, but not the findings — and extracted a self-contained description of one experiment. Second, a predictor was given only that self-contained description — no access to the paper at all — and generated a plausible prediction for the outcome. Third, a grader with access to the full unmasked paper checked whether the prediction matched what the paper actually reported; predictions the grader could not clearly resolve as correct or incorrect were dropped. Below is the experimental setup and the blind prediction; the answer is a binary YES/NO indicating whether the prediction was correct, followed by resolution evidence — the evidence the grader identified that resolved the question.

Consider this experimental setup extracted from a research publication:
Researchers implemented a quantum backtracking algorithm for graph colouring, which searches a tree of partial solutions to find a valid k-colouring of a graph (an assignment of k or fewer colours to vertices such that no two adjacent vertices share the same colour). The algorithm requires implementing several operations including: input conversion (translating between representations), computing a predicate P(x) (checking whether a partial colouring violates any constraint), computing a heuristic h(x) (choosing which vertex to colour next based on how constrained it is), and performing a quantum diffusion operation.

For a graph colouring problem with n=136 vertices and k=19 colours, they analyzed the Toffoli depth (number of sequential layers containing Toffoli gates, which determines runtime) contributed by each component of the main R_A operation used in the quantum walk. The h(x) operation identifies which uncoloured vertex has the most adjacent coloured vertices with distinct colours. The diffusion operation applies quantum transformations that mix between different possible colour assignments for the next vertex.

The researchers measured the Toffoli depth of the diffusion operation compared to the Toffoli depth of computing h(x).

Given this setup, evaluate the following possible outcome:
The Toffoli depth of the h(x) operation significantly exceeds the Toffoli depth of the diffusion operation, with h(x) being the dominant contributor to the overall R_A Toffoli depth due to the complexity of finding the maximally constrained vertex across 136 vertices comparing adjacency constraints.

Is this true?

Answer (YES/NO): NO